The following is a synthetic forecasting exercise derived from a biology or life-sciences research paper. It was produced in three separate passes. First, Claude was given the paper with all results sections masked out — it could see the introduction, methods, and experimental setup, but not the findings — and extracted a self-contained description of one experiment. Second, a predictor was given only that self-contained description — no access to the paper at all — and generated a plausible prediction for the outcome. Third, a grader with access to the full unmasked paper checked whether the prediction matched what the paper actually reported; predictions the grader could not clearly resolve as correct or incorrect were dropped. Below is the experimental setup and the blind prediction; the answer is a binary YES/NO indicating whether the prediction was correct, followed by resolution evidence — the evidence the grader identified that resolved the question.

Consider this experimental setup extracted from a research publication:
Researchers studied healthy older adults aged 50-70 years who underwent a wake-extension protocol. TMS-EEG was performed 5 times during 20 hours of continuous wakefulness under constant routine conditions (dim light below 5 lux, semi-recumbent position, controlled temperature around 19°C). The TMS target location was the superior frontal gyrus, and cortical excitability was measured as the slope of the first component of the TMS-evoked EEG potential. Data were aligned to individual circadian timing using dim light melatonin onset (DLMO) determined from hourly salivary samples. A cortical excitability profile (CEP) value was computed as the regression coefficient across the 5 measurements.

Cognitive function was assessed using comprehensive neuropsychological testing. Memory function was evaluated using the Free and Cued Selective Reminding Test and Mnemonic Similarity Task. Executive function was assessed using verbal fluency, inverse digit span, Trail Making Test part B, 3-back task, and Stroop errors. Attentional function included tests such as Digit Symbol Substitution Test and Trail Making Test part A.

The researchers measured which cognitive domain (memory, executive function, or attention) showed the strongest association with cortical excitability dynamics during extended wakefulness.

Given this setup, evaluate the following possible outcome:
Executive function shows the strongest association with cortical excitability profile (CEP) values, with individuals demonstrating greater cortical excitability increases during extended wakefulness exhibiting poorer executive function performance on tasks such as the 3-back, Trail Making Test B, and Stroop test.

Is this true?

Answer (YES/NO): NO